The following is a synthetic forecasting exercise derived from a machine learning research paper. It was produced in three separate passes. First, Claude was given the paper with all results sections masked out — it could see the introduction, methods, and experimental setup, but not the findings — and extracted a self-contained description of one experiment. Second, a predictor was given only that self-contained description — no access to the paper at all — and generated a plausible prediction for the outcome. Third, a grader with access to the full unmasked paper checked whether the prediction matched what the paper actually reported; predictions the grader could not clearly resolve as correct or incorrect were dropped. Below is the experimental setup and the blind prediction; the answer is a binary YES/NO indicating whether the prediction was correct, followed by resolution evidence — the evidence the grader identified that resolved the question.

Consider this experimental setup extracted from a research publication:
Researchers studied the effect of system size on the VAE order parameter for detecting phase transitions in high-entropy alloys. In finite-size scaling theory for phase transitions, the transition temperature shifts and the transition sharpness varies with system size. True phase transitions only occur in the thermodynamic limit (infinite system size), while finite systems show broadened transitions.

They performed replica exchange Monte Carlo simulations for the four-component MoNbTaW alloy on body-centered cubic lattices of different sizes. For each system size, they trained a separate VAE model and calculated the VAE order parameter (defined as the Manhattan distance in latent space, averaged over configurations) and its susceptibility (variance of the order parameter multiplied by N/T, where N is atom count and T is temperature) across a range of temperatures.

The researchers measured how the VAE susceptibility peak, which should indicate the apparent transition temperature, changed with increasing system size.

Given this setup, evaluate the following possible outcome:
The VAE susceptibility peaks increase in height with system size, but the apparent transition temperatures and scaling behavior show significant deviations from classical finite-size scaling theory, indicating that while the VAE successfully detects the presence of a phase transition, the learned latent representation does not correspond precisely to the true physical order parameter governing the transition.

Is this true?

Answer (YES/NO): NO